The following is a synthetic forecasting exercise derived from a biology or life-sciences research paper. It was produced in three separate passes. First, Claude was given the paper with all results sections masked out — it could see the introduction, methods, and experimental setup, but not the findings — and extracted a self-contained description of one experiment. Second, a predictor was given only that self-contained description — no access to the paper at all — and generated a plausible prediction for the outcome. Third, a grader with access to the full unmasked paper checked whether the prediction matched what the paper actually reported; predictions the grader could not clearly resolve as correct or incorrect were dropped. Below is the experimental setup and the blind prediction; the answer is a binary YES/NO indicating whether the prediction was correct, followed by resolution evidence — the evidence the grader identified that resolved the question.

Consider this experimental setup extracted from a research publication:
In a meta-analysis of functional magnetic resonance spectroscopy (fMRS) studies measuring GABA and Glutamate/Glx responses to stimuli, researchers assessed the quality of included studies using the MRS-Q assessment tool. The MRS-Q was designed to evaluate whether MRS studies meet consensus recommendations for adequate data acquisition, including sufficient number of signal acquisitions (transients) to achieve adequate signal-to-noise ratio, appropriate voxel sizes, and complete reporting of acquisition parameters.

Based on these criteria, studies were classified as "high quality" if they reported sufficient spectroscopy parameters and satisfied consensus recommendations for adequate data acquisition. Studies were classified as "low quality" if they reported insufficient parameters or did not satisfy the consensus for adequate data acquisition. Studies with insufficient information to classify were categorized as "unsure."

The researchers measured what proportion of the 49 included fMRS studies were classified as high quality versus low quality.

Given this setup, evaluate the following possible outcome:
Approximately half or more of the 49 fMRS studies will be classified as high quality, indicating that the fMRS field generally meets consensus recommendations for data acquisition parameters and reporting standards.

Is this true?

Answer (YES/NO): YES